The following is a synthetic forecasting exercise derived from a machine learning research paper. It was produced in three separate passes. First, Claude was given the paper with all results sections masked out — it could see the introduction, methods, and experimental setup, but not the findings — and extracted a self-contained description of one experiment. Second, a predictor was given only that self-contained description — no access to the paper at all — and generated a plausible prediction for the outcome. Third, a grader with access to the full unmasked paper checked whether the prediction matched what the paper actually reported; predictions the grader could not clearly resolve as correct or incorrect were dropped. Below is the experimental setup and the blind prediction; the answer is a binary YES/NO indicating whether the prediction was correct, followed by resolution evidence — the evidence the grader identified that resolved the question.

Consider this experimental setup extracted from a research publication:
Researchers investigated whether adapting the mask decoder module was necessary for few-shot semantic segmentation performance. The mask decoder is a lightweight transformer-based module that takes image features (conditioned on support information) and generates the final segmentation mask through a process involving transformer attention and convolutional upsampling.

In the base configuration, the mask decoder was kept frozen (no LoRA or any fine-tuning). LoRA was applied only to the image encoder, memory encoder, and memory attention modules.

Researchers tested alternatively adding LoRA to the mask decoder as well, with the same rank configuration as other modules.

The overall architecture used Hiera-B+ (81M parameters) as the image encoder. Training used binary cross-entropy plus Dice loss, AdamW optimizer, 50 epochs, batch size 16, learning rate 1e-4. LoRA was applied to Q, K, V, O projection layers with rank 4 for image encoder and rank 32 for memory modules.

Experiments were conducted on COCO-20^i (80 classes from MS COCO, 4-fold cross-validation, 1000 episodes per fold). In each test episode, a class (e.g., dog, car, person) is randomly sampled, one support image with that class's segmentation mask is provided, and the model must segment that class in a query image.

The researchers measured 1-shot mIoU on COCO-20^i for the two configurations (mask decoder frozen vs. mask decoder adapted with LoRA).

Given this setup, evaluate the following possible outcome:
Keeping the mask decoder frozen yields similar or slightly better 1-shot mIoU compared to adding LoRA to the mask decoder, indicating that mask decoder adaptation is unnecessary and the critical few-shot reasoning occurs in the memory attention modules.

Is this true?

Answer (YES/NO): YES